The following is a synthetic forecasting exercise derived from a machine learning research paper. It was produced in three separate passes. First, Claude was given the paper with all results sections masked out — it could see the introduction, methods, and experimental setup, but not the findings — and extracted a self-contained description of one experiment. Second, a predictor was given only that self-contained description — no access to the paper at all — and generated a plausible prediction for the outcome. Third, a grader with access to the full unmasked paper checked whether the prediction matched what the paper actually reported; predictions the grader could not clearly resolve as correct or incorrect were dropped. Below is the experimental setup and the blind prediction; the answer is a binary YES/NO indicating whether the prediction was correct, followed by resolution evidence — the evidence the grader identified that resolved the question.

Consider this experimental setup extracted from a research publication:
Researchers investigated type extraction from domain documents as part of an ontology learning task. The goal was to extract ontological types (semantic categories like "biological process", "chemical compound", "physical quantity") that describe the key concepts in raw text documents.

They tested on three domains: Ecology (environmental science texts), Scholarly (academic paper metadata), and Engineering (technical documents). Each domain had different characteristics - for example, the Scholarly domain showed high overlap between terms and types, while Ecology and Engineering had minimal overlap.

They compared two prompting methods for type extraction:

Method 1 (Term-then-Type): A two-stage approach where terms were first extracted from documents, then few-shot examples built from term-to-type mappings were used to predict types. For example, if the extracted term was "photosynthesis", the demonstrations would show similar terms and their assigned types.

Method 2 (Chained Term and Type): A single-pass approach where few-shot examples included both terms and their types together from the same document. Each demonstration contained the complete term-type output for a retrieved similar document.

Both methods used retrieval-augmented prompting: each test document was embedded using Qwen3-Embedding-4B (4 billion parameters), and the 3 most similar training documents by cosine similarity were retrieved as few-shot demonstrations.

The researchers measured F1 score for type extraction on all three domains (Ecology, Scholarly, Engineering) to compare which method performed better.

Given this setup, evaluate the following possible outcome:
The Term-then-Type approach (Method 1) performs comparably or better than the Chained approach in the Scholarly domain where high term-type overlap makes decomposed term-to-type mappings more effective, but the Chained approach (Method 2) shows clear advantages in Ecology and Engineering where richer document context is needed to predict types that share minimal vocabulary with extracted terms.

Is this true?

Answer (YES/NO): NO